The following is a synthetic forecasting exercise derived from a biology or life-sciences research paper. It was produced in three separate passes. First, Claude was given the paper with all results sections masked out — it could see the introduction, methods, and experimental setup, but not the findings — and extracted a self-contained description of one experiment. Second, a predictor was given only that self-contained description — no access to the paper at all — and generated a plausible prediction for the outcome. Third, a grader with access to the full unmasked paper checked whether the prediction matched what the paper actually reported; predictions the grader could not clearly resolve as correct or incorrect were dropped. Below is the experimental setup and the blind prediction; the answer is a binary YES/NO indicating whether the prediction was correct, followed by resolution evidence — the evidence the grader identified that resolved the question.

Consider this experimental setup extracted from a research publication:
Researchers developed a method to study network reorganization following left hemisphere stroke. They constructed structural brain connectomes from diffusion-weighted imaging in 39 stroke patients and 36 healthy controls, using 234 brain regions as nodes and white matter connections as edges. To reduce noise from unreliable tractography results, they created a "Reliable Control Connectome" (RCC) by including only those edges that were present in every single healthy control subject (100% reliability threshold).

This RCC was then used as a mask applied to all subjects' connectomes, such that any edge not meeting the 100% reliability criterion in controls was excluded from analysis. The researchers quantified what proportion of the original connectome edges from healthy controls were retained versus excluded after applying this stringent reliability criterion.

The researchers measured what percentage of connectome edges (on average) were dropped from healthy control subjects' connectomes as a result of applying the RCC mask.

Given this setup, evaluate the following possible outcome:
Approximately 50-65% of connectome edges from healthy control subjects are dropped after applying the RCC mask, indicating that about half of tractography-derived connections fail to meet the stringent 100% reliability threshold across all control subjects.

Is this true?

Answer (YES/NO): YES